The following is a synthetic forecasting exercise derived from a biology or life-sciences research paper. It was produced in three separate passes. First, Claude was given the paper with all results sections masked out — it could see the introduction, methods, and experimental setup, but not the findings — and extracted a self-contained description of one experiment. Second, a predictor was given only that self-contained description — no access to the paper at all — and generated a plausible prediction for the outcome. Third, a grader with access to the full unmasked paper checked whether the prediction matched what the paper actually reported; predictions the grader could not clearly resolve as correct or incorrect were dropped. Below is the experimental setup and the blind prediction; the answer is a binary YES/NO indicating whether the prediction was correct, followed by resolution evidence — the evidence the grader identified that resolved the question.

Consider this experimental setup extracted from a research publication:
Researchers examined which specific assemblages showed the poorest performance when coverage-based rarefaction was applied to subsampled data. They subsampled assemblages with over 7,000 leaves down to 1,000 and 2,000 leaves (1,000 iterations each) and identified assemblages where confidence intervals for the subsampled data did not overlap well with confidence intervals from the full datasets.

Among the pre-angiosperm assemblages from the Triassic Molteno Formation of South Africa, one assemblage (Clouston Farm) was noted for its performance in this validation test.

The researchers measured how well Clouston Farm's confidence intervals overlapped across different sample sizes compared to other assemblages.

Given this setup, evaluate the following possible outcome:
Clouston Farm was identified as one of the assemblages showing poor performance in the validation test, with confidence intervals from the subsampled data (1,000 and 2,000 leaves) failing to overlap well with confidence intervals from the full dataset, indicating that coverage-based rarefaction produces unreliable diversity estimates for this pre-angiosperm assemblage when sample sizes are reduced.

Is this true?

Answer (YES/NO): NO